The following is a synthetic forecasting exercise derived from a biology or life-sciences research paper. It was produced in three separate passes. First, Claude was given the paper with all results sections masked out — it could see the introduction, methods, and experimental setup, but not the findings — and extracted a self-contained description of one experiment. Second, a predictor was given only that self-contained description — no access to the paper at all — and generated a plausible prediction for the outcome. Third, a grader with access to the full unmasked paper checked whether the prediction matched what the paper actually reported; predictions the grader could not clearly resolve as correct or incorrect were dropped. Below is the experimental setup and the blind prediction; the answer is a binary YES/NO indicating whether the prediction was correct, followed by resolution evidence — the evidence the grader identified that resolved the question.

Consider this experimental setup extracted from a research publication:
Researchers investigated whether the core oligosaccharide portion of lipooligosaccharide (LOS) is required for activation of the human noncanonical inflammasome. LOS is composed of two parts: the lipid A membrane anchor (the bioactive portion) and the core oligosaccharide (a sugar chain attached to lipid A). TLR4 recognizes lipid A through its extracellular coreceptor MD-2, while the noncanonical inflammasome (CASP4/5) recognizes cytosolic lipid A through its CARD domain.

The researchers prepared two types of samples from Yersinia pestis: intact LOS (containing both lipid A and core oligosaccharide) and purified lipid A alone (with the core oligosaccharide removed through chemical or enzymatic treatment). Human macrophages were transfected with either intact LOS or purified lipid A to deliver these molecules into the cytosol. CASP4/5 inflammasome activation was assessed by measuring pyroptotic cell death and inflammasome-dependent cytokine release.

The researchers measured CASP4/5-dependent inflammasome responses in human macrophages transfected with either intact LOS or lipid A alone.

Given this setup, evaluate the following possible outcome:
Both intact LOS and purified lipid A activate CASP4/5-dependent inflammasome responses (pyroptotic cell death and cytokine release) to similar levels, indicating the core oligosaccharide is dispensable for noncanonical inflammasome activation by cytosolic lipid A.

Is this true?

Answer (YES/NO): NO